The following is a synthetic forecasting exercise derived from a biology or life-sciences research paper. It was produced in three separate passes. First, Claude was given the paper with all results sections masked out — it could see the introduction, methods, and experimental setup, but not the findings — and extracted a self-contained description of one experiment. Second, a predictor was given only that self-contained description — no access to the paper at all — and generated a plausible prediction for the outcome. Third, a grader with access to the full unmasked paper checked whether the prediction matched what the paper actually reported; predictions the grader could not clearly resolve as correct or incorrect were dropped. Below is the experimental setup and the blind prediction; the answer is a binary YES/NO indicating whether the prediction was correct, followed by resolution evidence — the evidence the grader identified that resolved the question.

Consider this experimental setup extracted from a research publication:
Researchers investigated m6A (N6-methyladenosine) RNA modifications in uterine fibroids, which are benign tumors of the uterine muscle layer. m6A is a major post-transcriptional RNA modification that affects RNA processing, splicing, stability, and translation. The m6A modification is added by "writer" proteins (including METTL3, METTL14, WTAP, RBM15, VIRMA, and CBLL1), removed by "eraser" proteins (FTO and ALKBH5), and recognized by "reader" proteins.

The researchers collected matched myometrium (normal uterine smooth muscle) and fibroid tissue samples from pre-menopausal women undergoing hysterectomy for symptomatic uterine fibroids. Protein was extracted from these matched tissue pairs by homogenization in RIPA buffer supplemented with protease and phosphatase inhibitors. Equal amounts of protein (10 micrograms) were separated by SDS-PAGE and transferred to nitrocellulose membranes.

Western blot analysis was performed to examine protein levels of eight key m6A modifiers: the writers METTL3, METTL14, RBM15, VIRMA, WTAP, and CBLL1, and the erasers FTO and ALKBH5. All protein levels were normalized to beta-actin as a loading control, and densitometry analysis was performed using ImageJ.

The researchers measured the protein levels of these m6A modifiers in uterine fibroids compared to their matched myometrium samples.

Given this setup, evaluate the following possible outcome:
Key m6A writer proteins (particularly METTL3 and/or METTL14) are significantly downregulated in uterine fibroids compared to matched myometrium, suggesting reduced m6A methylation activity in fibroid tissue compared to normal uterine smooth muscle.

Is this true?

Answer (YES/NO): NO